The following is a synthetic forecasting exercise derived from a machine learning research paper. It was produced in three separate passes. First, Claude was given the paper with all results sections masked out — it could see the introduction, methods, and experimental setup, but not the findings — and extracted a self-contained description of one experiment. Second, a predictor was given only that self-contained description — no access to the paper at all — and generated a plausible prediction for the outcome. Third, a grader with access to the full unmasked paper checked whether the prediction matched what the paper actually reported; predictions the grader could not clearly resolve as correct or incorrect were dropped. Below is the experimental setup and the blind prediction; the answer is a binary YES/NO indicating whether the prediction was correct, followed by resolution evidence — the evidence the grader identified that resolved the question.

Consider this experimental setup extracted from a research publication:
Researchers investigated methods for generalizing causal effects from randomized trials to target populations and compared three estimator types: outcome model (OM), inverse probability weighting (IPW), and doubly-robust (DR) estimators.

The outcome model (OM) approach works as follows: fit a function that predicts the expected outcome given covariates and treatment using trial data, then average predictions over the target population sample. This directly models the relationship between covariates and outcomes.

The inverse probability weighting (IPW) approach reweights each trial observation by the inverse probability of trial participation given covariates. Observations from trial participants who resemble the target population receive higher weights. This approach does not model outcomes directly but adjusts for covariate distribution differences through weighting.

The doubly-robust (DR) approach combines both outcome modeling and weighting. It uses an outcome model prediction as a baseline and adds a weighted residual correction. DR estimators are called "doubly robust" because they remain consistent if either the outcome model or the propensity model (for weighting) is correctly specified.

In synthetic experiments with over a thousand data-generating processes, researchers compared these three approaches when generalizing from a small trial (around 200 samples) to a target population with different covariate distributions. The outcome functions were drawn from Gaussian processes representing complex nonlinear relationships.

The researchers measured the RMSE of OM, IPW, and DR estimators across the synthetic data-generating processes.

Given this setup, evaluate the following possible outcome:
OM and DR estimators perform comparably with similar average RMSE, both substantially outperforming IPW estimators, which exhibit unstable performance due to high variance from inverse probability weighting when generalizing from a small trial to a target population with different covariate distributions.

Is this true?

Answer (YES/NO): YES